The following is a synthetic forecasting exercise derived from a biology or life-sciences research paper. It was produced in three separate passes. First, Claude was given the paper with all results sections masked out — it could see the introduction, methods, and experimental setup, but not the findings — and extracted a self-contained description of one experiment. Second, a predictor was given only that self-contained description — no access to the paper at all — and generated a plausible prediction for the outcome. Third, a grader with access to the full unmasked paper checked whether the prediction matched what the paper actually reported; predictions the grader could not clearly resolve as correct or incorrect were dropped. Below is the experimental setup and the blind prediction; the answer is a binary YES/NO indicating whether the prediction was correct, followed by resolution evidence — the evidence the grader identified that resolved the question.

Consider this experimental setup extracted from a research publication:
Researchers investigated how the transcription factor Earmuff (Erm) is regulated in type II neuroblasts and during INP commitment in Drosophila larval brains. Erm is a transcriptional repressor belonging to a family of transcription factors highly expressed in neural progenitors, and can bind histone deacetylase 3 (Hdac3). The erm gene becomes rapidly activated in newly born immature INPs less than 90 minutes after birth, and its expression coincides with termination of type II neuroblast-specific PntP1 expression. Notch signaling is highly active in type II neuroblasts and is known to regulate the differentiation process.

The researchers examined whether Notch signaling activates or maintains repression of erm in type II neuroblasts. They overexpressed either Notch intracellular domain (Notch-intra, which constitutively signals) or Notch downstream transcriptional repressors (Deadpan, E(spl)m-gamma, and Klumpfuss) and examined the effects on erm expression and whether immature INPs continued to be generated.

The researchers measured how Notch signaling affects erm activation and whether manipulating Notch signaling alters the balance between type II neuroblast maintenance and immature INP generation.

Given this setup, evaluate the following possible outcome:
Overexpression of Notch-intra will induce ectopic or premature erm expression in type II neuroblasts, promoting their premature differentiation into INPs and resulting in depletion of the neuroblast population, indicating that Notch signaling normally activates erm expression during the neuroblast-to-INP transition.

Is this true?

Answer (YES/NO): NO